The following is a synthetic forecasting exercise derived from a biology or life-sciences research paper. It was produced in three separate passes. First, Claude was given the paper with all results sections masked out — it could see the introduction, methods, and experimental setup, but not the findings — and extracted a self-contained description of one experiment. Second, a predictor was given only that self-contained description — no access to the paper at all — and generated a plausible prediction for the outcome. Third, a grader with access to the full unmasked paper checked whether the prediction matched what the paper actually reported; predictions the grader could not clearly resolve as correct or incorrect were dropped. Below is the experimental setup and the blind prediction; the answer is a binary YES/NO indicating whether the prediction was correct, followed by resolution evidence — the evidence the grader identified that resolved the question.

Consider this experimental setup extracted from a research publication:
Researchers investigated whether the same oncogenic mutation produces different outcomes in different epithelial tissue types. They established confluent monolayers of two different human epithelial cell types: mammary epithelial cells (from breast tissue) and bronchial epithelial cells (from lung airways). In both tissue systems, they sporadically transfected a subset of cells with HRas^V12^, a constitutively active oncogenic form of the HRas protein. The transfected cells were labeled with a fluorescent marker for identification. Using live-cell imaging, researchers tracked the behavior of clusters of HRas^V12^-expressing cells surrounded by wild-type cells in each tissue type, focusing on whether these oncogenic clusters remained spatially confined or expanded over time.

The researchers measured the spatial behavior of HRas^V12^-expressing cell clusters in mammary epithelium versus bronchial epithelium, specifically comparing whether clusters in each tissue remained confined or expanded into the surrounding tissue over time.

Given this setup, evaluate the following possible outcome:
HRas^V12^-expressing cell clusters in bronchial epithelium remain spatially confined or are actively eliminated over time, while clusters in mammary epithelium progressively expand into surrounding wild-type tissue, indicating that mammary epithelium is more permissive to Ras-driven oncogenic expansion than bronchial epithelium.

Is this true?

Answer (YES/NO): NO